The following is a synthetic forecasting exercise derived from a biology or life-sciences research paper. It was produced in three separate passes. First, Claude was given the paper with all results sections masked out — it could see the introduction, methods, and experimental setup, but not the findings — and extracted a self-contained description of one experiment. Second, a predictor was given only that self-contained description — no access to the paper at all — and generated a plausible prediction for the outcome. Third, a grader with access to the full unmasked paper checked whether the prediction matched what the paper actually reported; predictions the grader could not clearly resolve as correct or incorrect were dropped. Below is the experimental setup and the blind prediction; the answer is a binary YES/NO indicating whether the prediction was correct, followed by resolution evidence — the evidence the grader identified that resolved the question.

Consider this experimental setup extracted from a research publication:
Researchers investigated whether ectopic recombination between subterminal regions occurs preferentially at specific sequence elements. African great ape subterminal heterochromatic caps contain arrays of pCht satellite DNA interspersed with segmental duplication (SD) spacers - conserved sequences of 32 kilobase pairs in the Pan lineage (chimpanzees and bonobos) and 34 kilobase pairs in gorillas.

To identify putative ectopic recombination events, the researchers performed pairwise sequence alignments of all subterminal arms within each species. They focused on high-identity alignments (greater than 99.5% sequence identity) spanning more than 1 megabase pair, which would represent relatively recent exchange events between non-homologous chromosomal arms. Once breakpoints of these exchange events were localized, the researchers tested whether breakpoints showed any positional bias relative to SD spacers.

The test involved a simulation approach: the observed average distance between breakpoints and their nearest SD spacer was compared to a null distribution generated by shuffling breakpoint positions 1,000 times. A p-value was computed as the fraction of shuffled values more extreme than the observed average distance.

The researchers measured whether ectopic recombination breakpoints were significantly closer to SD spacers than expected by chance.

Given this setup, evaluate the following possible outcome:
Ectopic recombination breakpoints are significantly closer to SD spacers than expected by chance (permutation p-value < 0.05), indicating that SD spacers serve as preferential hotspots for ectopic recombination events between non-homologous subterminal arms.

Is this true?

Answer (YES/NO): YES